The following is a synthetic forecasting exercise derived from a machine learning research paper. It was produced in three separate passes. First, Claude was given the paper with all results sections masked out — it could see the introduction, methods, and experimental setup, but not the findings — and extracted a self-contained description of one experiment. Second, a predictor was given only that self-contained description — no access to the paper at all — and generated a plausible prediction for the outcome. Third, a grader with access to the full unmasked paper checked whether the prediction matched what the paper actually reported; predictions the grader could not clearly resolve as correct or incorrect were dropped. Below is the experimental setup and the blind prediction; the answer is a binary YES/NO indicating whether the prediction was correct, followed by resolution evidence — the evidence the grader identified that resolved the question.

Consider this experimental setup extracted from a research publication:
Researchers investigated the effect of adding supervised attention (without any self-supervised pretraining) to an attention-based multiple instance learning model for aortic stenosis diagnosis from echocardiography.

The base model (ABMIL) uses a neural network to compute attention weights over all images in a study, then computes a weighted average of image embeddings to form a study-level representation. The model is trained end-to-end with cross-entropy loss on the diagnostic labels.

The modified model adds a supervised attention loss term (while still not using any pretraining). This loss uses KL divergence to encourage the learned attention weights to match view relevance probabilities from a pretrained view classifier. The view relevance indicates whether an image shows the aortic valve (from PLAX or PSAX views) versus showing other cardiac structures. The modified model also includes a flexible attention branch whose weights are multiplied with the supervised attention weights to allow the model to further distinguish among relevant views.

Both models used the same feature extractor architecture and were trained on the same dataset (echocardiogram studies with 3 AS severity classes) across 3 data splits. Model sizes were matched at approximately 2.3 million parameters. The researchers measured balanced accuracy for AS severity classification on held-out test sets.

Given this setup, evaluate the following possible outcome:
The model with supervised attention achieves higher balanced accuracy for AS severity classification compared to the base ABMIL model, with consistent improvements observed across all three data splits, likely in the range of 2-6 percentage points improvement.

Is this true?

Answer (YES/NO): NO